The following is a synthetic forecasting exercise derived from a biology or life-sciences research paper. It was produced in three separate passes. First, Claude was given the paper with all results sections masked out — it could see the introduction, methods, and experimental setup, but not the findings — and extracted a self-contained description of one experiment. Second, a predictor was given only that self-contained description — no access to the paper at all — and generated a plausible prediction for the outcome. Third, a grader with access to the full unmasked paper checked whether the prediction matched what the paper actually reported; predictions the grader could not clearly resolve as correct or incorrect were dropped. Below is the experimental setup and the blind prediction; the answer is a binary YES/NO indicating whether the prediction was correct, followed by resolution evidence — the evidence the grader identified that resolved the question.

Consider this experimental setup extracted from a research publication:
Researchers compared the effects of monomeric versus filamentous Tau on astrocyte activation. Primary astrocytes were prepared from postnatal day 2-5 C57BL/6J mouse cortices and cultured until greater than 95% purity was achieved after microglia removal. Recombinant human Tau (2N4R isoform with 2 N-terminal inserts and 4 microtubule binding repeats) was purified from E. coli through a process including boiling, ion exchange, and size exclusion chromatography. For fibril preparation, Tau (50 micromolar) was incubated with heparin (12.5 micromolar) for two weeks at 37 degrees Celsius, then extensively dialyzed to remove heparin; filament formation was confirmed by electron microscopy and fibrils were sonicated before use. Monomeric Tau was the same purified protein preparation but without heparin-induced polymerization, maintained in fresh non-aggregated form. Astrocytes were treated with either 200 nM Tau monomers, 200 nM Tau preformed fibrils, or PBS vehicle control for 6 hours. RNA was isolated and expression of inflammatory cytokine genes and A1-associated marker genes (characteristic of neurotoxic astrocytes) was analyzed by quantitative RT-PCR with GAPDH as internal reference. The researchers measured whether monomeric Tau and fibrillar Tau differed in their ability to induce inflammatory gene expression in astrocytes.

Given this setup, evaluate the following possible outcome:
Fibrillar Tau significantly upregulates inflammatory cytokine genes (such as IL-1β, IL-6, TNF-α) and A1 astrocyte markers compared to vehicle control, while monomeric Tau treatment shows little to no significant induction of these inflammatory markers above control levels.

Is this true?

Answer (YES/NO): NO